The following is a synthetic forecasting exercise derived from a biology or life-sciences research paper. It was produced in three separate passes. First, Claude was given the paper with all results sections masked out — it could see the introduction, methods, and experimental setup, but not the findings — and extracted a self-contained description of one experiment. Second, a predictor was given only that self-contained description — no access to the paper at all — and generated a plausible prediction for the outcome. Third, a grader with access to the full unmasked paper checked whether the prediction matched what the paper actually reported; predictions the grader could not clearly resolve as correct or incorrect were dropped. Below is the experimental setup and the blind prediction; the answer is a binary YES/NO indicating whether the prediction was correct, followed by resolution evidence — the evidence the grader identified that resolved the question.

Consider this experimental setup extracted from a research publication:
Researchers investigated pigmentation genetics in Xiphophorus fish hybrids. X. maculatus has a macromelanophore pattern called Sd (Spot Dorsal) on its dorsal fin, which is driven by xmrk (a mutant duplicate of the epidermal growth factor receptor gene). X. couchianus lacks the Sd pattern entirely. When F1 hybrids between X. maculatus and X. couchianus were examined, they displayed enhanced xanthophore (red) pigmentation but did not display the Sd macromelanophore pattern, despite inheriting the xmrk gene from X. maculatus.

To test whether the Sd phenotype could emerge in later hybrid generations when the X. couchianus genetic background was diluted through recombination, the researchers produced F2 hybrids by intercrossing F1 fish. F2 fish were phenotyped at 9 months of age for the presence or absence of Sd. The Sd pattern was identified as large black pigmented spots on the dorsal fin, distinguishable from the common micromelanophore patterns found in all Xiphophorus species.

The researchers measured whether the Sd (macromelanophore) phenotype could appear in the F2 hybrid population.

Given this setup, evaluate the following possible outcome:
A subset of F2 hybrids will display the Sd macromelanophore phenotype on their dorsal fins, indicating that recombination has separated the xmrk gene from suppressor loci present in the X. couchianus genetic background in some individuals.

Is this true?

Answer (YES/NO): YES